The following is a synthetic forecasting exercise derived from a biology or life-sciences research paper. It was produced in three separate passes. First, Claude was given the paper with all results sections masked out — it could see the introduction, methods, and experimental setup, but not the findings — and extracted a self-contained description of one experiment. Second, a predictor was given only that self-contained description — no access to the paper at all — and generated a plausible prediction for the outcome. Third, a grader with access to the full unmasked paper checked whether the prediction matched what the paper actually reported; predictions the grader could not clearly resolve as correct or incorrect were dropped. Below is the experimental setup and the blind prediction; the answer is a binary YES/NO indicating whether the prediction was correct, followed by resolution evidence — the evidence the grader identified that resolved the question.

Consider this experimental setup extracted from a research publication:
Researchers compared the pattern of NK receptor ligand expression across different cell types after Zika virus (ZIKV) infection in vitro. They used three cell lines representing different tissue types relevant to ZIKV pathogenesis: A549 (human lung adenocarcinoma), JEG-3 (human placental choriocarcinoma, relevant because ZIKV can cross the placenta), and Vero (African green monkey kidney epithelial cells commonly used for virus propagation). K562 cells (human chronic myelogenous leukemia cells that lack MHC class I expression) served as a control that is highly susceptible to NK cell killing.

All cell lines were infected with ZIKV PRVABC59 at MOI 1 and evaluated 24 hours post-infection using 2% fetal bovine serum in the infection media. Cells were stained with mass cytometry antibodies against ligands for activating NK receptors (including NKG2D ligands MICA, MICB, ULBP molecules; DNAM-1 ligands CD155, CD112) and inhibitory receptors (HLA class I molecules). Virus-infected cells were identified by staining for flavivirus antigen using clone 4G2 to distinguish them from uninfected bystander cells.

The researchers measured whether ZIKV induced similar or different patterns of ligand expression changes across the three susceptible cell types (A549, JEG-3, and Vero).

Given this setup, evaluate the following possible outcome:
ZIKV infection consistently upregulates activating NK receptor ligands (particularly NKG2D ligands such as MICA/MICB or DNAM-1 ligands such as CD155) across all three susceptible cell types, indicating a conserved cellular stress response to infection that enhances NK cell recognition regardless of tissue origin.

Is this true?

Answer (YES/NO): NO